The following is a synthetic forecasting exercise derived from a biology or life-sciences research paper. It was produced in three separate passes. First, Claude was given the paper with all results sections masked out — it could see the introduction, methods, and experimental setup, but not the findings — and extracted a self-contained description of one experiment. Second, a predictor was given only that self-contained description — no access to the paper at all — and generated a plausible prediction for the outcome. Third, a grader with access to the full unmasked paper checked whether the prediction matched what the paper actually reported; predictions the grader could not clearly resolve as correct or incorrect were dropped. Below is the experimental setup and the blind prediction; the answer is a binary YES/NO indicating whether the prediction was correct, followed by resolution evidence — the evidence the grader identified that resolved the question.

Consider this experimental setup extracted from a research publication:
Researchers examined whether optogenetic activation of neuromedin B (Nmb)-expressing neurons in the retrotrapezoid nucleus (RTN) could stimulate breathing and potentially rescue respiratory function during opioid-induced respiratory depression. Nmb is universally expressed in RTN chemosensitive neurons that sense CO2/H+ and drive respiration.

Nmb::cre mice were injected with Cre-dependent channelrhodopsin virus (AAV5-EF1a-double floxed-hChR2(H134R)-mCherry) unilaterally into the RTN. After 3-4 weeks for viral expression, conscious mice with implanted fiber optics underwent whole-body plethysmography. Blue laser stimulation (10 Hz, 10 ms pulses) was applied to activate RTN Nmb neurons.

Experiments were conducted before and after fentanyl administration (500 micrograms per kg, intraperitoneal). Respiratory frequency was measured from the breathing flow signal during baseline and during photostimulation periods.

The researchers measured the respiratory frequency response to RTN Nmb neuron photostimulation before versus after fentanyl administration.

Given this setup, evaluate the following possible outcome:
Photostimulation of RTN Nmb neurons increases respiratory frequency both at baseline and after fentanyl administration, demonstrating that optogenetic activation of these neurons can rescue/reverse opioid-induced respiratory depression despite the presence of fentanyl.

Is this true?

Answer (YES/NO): YES